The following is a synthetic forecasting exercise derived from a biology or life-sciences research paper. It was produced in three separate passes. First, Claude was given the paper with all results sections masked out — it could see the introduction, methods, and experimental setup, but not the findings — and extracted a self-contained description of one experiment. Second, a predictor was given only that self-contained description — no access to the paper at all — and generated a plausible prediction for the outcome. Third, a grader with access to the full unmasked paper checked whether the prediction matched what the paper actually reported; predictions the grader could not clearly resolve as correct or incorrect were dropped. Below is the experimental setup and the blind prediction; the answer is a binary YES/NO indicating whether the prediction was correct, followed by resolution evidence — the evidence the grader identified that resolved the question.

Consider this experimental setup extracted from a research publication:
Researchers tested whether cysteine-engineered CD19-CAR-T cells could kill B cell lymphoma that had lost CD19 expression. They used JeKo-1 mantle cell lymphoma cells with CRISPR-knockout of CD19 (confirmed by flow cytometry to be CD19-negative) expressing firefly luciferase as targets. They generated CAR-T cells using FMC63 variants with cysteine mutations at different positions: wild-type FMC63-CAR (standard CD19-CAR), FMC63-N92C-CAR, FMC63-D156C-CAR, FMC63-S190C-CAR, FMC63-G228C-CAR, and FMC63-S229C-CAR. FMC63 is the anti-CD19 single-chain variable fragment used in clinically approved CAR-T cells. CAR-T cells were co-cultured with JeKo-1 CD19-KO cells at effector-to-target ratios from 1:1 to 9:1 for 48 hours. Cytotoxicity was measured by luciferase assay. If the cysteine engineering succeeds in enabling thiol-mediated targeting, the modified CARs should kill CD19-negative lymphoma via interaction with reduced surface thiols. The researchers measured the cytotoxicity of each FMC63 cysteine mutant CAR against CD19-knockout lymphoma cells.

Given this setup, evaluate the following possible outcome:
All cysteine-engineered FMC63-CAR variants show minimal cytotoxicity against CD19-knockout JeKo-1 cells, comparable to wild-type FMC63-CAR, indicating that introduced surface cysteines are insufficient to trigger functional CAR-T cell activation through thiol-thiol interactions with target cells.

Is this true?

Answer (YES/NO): NO